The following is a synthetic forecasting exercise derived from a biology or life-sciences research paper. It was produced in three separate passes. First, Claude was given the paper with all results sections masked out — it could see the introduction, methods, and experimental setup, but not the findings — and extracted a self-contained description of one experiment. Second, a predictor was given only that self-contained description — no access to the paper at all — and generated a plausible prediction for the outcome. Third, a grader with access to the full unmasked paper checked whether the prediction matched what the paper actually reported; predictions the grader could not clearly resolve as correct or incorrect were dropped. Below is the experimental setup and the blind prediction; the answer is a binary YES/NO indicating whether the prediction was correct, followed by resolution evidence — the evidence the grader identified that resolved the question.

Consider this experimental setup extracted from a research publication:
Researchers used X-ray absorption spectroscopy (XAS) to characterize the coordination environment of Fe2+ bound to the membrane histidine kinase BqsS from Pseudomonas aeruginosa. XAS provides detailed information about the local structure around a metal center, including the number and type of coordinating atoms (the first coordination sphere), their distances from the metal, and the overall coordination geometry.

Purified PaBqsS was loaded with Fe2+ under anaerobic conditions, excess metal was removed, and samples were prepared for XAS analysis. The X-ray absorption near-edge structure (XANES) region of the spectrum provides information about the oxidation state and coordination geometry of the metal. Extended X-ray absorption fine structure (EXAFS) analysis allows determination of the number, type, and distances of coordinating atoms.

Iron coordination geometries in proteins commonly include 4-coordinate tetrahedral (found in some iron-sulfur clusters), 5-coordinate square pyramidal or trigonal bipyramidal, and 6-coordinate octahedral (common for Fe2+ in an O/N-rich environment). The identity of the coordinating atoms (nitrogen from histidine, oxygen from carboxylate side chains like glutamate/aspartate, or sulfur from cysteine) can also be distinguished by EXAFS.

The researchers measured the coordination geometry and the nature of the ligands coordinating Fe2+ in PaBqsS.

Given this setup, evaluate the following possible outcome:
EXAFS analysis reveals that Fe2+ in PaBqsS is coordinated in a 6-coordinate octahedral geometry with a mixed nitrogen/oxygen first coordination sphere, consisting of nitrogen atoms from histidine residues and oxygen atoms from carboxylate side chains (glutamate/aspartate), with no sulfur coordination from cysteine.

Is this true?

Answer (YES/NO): NO